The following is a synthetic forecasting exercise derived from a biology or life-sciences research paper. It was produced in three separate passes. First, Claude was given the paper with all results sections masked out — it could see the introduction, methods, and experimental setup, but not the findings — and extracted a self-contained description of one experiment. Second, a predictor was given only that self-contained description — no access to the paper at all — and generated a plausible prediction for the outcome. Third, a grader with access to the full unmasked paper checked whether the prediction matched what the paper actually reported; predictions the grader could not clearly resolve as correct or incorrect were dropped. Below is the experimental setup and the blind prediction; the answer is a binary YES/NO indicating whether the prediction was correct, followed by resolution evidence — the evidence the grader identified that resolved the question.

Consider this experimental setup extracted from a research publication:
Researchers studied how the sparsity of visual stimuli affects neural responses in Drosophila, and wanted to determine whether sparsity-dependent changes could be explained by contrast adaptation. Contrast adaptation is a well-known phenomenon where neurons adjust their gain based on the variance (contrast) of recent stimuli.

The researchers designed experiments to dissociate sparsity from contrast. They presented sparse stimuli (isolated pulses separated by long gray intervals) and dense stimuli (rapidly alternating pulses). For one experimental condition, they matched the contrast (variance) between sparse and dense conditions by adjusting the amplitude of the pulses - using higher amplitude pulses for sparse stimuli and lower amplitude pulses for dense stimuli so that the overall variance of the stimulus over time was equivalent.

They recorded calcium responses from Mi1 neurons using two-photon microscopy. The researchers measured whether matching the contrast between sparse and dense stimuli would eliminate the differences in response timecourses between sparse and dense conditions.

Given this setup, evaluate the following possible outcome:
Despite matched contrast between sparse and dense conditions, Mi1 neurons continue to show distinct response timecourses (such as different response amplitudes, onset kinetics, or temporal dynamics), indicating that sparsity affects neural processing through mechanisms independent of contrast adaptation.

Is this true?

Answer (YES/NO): YES